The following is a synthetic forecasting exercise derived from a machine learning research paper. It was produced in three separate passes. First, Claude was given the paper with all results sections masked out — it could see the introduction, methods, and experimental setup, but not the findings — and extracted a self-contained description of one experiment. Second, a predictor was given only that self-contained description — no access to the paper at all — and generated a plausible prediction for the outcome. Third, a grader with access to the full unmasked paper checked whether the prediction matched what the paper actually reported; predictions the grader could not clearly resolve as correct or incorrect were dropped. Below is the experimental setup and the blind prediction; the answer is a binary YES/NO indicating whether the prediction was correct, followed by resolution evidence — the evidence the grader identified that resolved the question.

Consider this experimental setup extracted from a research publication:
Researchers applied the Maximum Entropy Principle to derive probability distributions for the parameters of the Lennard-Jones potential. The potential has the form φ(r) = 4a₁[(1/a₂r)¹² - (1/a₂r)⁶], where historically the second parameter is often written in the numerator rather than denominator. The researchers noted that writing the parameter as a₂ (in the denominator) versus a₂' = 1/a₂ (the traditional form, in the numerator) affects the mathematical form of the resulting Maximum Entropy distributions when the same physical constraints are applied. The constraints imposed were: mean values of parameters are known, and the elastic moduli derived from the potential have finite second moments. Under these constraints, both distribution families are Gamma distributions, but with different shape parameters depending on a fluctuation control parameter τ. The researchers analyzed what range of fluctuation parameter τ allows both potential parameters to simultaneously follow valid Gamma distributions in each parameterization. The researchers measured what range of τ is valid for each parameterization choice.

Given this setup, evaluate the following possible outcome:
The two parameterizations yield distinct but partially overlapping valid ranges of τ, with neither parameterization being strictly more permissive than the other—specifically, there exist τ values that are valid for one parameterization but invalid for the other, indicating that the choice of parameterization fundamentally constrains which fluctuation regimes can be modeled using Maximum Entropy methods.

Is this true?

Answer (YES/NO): NO